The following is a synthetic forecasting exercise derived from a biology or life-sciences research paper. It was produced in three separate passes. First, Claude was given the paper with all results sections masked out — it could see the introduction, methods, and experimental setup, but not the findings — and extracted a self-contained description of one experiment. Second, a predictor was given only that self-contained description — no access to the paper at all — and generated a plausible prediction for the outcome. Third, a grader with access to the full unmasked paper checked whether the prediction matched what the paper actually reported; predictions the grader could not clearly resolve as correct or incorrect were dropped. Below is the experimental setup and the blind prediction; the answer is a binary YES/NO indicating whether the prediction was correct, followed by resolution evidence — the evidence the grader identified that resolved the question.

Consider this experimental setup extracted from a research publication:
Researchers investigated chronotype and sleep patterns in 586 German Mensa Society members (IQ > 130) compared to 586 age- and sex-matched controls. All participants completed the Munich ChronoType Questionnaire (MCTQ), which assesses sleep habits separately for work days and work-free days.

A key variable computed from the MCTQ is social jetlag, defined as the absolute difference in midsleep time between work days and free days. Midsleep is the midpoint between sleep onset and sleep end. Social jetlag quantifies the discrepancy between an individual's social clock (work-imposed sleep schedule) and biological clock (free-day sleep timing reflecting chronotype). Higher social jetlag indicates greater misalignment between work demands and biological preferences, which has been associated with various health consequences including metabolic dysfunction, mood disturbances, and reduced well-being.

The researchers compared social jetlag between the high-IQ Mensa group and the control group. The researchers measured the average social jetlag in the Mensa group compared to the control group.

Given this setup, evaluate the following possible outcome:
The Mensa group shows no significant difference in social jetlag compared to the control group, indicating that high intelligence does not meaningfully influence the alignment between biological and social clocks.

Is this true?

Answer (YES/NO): NO